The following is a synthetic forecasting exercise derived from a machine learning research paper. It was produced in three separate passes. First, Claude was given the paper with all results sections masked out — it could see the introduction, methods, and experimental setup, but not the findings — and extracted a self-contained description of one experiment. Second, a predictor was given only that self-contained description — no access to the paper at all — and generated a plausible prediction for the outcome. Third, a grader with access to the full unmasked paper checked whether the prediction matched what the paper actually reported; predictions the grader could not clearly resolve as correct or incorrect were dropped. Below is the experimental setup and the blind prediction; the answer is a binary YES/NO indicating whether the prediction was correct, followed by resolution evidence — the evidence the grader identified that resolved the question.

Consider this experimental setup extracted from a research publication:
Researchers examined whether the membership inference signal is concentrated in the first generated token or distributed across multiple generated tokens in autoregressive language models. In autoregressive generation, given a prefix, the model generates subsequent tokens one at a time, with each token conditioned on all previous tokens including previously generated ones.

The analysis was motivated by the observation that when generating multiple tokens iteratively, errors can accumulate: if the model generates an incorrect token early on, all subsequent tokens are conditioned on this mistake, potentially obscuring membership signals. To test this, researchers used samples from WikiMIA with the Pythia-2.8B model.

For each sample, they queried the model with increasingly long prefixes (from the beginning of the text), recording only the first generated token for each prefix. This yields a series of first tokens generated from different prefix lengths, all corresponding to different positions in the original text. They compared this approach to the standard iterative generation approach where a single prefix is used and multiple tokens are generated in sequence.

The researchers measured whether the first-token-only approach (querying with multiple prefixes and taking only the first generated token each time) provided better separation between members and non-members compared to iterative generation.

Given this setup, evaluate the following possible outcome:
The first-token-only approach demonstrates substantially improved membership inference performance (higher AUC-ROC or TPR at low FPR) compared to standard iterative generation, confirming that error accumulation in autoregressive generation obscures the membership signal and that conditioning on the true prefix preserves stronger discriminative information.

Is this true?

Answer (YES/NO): YES